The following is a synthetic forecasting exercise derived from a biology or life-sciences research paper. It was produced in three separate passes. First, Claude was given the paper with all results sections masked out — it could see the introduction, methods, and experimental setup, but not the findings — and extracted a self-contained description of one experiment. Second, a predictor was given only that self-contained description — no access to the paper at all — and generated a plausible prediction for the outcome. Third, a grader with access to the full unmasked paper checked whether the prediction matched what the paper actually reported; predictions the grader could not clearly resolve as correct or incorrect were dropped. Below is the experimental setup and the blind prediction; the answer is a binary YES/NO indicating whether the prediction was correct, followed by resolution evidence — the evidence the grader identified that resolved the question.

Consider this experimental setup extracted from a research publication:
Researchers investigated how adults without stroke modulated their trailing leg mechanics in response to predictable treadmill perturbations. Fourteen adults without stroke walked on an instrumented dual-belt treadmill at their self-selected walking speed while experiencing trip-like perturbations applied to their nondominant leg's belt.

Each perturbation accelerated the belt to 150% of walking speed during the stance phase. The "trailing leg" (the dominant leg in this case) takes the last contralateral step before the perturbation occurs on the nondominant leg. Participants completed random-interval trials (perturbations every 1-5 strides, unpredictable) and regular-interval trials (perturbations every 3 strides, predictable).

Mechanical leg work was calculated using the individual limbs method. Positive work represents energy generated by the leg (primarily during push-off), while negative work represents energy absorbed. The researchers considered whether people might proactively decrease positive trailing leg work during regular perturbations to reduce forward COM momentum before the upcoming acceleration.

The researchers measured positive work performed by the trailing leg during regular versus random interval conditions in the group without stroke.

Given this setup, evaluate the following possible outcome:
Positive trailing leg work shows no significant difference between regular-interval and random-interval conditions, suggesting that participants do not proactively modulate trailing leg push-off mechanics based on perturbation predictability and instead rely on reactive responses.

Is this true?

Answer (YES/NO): YES